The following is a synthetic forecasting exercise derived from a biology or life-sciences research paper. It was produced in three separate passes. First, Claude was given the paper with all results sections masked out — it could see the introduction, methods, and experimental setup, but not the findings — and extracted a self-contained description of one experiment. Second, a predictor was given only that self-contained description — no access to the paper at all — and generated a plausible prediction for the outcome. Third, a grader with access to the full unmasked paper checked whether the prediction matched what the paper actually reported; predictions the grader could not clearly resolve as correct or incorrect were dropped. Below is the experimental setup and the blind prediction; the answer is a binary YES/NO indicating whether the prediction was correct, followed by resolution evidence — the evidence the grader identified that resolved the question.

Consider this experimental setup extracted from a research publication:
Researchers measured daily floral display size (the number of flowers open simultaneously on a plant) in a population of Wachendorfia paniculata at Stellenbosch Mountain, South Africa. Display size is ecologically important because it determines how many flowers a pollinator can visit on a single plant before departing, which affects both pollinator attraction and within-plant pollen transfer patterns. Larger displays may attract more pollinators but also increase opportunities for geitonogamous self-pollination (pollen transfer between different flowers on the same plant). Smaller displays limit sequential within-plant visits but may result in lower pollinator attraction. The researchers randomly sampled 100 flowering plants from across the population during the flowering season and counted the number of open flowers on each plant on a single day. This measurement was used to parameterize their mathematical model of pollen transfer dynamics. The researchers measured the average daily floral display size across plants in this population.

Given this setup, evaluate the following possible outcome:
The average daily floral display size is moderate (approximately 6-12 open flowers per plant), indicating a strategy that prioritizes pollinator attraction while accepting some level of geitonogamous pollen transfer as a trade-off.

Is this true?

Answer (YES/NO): NO